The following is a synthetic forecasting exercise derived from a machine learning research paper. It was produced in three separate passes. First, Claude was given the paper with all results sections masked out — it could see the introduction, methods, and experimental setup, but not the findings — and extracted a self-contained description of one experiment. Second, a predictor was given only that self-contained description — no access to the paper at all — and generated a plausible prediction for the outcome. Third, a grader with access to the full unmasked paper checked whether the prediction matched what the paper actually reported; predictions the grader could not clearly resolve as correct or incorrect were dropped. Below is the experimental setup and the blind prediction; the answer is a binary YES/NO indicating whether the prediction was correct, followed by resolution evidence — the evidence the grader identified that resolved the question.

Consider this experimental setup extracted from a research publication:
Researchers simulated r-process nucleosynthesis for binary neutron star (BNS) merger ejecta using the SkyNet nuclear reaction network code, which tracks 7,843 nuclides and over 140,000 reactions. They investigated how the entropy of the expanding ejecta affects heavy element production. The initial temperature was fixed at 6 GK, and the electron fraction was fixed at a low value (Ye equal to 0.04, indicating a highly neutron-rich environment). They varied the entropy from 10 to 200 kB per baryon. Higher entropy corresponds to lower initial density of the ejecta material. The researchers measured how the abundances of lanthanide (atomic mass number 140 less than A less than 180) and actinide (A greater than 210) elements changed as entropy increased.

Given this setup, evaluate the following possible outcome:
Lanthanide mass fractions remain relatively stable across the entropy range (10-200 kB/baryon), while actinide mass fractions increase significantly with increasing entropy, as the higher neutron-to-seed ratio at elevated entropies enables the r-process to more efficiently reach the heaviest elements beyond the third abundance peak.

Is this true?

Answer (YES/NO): NO